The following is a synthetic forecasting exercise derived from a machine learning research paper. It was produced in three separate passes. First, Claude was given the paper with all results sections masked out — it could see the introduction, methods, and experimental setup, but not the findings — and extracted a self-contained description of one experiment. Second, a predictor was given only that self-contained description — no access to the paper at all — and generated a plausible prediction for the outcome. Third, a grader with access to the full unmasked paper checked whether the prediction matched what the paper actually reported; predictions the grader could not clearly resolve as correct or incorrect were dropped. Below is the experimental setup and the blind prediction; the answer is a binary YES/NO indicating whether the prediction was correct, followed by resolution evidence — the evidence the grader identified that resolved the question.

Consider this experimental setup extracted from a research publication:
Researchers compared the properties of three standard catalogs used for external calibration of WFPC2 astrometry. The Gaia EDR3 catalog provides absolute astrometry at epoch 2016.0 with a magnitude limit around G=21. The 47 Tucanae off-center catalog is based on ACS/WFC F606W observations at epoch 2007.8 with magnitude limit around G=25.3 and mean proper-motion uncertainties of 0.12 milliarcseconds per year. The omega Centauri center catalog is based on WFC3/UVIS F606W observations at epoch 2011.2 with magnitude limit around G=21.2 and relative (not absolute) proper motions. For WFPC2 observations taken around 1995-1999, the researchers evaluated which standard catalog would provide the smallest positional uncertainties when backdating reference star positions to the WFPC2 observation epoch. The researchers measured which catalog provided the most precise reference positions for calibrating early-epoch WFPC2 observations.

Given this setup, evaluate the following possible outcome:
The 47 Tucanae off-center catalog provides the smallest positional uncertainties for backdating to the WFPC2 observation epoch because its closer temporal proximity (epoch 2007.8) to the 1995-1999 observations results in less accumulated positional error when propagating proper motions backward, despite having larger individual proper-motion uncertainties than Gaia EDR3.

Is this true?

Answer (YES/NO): NO